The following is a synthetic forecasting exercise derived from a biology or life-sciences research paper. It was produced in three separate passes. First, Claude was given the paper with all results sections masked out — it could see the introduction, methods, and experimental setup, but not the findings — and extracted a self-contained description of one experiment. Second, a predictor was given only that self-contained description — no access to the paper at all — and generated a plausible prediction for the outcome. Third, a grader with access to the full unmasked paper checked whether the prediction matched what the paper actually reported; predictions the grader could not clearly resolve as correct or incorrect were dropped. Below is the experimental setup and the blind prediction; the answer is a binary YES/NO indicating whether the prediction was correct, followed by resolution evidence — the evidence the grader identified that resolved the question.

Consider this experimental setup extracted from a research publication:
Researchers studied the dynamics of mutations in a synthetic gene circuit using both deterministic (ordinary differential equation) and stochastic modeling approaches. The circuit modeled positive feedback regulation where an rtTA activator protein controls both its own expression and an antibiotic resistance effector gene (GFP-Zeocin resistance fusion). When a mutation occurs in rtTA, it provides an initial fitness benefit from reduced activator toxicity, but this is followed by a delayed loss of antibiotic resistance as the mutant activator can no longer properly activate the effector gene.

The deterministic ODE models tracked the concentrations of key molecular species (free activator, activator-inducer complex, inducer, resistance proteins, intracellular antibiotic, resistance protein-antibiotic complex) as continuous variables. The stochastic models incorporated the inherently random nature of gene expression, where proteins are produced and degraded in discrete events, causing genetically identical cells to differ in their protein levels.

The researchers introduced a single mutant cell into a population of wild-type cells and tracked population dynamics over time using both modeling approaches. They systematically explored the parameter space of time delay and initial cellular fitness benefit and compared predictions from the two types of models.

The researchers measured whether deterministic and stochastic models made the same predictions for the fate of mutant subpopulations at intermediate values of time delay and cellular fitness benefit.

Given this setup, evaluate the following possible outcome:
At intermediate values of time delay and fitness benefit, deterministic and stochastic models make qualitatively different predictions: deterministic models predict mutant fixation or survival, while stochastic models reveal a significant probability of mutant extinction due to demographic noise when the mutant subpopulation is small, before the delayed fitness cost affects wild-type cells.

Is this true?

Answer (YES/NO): NO